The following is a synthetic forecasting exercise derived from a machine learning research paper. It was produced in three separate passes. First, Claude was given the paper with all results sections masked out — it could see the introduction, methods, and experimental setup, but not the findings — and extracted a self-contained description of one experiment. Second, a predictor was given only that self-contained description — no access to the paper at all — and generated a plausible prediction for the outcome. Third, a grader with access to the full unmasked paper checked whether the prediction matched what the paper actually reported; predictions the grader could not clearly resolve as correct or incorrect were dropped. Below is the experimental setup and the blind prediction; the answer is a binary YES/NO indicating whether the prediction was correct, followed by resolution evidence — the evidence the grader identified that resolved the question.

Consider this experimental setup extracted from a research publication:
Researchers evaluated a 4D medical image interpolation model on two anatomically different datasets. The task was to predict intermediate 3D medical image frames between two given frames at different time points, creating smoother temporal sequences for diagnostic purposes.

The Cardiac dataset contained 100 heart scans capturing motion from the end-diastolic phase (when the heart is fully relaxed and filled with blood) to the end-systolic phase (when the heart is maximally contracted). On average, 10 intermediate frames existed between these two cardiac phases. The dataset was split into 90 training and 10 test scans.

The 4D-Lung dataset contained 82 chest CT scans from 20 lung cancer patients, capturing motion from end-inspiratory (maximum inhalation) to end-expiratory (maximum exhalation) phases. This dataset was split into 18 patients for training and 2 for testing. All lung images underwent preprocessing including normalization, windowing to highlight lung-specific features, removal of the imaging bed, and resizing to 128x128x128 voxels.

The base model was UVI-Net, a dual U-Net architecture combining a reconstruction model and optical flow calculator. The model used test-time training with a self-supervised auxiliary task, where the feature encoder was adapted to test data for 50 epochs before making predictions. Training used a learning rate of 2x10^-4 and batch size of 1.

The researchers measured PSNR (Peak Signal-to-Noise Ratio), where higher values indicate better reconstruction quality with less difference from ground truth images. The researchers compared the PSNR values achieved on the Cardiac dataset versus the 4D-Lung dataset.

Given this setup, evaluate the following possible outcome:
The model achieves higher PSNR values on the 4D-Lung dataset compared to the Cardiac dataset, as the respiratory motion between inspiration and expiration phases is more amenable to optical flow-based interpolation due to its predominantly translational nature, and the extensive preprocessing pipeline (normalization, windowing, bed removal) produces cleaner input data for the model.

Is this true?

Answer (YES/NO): YES